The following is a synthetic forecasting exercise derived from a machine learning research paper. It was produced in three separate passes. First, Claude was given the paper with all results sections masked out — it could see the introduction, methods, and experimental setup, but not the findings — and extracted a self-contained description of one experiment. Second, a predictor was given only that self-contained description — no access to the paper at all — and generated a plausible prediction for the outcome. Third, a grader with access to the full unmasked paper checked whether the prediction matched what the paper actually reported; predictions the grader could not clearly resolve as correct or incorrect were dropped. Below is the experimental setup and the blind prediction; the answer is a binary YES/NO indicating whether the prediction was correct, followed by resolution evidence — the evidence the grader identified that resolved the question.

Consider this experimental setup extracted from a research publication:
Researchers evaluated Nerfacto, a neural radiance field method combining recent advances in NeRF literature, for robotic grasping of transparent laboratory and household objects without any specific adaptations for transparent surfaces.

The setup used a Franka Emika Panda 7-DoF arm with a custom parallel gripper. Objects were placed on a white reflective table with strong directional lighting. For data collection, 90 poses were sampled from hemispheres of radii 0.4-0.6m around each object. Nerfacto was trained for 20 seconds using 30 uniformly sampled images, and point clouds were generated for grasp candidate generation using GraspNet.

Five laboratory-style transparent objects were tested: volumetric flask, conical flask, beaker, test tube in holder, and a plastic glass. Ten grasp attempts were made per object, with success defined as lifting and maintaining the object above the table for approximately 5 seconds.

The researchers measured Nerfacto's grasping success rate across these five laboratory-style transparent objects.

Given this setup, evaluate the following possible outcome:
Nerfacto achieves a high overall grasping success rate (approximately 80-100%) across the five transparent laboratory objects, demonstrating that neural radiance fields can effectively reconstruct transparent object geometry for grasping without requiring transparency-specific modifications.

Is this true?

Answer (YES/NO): NO